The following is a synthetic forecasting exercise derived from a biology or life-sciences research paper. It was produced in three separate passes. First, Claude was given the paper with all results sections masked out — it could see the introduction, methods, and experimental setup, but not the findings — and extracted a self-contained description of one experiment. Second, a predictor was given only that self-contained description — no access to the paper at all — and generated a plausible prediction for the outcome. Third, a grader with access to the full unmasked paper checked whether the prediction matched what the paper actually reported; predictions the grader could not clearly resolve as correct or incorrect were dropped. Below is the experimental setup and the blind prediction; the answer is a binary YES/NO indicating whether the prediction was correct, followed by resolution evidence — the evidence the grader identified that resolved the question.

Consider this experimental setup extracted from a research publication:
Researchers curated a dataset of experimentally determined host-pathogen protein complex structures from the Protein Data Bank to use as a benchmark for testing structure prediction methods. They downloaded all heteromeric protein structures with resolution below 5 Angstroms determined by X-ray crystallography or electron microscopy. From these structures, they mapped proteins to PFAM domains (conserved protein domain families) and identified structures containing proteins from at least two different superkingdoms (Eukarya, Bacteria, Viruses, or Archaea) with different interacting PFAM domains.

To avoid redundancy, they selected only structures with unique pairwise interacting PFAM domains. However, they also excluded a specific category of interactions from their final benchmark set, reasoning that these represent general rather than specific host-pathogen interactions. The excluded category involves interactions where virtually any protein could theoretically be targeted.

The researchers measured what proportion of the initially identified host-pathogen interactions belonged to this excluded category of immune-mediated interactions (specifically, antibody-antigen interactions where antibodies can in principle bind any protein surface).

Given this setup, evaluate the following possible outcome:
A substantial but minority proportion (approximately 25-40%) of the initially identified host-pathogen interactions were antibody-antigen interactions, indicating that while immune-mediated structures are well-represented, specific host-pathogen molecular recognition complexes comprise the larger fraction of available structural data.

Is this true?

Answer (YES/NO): NO